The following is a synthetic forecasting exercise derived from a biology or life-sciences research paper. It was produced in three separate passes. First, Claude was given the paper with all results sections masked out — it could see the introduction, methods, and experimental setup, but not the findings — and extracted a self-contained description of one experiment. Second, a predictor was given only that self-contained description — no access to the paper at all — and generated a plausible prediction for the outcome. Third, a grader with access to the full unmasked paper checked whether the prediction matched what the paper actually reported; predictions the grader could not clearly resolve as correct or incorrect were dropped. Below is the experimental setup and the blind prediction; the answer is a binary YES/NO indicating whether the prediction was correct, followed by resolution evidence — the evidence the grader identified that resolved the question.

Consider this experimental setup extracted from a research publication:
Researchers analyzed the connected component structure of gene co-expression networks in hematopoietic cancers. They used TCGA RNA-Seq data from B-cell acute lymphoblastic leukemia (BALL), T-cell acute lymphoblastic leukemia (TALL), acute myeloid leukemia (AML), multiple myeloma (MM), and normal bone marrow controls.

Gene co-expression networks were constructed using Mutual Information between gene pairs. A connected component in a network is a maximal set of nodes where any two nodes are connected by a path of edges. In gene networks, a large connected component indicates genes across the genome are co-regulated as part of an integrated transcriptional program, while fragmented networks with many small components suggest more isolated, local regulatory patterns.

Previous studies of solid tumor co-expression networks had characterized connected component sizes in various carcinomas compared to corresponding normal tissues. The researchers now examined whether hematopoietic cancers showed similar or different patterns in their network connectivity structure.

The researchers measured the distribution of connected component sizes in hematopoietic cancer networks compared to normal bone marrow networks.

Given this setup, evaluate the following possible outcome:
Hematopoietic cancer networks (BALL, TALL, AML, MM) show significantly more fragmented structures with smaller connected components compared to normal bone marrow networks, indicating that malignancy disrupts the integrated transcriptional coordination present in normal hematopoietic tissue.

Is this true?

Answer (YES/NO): YES